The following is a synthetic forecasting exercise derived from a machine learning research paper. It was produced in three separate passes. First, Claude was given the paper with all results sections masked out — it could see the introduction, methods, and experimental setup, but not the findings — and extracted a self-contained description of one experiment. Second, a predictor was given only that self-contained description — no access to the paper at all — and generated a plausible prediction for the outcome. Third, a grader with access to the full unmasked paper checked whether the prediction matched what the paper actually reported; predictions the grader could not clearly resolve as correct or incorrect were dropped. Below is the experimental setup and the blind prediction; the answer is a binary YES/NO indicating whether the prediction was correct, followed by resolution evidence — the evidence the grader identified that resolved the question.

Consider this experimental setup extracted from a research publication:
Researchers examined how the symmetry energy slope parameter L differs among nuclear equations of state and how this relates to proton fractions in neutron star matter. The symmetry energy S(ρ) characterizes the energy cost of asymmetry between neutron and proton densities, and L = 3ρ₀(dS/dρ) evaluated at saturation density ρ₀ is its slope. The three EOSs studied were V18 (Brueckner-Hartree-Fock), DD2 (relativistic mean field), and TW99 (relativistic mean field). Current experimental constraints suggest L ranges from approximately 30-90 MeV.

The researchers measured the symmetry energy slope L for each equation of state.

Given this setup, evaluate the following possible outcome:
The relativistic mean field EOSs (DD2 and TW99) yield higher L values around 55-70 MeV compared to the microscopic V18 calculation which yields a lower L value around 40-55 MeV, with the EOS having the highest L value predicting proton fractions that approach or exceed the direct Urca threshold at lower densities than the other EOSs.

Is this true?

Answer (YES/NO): NO